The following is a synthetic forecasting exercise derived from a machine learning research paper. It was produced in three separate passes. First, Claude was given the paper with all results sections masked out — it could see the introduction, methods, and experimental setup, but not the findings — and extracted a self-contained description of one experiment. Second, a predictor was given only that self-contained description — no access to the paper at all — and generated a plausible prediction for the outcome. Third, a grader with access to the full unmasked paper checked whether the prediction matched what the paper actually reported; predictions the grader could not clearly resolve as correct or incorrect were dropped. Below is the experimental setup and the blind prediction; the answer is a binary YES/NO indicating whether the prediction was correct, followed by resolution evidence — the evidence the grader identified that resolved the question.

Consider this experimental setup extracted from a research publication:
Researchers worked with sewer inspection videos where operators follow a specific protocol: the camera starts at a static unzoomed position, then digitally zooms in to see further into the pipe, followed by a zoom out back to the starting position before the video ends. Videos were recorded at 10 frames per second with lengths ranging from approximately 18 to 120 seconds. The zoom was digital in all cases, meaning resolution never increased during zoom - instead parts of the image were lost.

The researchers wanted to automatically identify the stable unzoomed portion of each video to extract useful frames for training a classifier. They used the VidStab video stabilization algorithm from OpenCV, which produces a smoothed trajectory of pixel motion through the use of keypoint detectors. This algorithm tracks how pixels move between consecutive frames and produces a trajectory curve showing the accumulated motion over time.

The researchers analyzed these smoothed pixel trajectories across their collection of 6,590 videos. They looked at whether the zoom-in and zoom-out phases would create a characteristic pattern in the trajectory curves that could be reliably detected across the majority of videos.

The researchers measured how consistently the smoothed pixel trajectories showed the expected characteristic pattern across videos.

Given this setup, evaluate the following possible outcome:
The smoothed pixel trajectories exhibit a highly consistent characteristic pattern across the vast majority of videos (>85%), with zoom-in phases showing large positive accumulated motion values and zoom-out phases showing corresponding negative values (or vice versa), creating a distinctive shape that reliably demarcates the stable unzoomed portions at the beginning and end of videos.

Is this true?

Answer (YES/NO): NO